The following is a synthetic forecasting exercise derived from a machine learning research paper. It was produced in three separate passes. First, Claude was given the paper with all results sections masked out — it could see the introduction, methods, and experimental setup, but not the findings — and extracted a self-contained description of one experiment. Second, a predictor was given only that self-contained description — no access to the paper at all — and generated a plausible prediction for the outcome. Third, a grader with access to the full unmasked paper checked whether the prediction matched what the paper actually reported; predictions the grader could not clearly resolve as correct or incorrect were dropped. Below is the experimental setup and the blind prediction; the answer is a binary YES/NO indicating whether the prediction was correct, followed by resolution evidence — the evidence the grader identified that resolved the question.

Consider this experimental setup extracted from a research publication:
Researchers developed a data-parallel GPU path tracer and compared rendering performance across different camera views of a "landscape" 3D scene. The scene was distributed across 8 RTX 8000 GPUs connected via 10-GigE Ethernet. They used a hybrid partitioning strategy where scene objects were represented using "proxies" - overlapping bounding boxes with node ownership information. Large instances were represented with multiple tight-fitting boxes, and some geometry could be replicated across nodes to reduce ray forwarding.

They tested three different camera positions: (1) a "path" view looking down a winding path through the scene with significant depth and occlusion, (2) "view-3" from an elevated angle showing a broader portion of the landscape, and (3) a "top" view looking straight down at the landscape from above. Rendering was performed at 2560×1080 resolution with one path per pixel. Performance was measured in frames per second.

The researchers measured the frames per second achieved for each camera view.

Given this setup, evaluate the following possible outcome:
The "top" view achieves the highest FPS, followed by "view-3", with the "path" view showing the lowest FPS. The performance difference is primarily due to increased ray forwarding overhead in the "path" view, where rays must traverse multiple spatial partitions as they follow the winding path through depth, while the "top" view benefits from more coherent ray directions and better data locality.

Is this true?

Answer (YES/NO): NO